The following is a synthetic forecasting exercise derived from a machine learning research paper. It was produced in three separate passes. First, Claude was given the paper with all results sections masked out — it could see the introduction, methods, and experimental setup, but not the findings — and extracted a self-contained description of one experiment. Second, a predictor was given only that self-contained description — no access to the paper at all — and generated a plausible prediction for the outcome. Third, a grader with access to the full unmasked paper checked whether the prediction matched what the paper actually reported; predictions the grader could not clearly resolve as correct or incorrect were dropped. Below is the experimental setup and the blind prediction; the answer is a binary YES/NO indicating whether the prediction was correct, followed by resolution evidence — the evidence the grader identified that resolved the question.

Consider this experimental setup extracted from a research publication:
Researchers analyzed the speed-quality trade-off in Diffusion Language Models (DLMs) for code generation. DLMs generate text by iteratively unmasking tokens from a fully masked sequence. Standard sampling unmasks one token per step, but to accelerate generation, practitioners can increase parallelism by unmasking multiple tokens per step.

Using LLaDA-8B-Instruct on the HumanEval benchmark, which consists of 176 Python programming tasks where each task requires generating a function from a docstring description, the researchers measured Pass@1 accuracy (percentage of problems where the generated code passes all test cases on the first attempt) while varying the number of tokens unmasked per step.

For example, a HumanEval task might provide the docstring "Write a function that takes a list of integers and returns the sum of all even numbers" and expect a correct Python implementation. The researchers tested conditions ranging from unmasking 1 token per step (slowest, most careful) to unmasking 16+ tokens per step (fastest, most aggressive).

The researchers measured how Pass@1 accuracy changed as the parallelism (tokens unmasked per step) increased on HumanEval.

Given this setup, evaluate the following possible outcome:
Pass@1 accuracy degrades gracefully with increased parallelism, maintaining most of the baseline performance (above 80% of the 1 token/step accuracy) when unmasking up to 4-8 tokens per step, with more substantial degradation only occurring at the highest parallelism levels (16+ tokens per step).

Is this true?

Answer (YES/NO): NO